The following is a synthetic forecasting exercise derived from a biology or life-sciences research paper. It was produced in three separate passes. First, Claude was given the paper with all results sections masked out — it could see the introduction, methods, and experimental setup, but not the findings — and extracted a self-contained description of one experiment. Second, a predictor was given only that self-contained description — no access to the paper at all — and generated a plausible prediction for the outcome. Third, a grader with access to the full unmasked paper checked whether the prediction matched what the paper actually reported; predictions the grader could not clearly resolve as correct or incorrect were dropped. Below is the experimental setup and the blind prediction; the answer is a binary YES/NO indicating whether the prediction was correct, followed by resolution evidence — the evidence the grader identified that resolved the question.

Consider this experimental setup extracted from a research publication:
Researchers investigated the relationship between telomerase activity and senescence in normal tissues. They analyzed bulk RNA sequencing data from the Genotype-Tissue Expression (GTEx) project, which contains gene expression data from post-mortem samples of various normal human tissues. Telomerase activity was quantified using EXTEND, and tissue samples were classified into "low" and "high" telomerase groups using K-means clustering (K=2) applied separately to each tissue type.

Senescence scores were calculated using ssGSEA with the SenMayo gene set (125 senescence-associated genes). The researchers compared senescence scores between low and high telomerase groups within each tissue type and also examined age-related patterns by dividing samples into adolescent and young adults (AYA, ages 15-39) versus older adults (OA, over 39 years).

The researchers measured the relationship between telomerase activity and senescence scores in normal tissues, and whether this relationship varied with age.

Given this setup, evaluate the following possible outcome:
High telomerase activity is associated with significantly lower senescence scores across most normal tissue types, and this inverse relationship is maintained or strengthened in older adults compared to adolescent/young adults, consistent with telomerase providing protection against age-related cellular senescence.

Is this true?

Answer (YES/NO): NO